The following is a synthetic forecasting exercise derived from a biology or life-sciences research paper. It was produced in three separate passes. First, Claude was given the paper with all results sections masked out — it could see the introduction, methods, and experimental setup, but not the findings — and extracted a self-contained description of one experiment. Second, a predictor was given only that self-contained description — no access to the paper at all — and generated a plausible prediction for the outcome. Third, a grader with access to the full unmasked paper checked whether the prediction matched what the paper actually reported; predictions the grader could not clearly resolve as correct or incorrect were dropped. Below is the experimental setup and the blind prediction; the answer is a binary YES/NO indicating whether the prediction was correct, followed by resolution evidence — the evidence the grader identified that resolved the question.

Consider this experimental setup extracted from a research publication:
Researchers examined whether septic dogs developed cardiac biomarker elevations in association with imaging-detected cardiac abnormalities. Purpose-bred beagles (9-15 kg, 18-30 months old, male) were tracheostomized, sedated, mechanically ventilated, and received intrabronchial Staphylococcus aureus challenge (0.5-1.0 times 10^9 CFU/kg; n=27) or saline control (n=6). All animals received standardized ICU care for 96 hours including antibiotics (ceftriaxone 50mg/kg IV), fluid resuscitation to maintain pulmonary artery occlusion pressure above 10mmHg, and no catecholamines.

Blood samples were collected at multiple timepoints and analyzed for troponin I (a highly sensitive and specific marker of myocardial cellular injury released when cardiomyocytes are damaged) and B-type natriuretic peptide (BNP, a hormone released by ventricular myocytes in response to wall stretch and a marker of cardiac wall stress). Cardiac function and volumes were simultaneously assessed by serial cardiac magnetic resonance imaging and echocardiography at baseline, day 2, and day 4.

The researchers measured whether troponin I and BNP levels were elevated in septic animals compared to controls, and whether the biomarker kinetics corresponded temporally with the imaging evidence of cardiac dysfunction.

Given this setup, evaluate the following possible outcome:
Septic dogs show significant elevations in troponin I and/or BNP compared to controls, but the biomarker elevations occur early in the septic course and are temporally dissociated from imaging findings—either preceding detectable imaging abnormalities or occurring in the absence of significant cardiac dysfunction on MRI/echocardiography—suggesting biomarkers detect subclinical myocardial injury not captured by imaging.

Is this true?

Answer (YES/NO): NO